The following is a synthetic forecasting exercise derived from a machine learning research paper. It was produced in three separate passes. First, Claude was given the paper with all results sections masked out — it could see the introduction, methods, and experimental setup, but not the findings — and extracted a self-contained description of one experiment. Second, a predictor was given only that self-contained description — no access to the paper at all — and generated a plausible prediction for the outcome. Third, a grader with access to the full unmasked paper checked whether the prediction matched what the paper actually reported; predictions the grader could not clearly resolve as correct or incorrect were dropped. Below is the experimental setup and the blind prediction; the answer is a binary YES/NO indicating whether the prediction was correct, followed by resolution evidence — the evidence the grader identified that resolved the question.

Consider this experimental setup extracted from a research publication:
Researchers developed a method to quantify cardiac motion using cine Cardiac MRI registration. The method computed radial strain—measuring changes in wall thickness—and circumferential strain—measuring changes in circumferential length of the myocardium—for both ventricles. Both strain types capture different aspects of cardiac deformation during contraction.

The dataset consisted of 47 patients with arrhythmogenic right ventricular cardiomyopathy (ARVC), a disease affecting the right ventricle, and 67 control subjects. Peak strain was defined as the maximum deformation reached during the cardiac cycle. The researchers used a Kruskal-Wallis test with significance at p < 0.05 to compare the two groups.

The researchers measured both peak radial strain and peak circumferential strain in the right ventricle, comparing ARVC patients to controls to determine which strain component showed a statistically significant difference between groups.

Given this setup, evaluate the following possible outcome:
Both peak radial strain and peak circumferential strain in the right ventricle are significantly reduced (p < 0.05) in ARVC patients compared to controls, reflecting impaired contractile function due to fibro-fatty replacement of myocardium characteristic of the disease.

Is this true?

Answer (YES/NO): NO